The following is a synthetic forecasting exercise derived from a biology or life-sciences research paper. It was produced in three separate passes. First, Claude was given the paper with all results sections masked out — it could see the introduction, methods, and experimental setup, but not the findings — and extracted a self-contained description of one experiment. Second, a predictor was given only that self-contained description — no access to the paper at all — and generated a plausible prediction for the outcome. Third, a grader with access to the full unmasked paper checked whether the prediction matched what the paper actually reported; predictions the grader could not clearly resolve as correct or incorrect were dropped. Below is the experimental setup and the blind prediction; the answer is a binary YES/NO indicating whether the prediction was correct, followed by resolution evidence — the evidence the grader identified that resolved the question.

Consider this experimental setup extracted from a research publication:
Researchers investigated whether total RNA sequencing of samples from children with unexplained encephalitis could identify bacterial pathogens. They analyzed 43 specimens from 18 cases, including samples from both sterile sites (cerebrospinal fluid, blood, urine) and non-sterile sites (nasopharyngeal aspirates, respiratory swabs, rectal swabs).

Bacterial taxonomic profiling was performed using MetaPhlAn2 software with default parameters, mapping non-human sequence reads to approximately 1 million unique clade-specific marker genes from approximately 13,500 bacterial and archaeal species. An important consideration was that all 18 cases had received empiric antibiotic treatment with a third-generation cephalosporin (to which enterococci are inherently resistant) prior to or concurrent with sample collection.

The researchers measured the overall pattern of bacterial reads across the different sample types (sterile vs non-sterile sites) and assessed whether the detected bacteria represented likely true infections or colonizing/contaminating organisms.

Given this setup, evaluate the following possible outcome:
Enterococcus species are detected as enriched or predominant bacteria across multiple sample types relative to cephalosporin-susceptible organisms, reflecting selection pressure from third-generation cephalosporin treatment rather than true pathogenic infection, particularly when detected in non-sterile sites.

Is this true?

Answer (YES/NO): NO